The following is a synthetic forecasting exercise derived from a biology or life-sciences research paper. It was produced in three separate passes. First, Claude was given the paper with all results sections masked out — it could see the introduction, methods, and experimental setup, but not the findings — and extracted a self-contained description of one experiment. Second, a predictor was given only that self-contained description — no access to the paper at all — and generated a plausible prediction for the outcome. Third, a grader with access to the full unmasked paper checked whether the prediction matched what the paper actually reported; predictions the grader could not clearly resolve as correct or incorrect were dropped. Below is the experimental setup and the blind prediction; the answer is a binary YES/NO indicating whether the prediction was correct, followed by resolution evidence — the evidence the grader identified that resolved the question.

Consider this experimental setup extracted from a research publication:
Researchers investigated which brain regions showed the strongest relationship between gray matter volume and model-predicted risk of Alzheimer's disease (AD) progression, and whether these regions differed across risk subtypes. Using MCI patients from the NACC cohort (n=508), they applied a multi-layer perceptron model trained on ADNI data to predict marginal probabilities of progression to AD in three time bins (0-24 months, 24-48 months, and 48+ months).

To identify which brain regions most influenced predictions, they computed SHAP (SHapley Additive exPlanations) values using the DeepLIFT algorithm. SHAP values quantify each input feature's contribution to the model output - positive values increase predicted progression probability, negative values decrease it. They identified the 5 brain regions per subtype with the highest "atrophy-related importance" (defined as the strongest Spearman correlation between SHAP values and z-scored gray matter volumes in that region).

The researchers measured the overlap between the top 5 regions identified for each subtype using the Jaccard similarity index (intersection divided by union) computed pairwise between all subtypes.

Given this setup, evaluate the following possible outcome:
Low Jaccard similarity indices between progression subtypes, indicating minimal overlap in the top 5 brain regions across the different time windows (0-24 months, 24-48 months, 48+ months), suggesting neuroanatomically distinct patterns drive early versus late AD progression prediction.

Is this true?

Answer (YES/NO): NO